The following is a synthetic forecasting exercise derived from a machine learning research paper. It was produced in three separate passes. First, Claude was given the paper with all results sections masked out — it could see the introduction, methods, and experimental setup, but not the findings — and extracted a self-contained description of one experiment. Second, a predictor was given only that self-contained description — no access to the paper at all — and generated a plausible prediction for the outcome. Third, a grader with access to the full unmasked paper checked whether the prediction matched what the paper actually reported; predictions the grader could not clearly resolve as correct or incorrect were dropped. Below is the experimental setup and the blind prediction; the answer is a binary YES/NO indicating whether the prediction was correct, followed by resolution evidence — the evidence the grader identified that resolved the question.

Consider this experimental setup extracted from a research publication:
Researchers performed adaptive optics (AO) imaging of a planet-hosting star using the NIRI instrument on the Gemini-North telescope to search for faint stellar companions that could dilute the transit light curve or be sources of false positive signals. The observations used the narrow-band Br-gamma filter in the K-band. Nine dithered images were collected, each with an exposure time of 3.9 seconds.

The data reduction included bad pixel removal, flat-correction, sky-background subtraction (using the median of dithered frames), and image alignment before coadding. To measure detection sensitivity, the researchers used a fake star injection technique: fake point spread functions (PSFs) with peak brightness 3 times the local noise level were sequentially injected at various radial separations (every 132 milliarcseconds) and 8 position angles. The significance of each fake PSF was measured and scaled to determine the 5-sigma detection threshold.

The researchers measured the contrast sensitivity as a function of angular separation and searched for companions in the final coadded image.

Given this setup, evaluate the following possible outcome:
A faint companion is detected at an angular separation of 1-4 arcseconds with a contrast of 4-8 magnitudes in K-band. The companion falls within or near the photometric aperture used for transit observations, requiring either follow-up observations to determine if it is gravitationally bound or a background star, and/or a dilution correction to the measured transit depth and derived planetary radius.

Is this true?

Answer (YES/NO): NO